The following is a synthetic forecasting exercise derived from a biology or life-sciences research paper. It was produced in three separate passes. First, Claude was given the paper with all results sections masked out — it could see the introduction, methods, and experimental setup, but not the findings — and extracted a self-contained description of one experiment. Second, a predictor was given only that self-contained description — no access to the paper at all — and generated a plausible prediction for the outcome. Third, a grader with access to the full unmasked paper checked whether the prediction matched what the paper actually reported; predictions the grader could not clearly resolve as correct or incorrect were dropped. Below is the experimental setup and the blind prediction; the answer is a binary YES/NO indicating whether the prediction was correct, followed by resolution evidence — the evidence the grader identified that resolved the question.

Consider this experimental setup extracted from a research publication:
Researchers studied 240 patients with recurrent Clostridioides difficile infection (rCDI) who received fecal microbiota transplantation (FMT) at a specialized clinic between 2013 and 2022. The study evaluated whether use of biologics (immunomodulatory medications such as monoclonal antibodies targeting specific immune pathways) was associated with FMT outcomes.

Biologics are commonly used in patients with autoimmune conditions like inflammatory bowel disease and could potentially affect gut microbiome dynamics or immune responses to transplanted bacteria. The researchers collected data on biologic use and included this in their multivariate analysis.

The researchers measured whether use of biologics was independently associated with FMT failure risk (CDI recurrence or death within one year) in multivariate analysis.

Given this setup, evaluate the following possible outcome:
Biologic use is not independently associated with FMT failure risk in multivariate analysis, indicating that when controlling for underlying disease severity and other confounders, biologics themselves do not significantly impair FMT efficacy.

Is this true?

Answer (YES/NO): YES